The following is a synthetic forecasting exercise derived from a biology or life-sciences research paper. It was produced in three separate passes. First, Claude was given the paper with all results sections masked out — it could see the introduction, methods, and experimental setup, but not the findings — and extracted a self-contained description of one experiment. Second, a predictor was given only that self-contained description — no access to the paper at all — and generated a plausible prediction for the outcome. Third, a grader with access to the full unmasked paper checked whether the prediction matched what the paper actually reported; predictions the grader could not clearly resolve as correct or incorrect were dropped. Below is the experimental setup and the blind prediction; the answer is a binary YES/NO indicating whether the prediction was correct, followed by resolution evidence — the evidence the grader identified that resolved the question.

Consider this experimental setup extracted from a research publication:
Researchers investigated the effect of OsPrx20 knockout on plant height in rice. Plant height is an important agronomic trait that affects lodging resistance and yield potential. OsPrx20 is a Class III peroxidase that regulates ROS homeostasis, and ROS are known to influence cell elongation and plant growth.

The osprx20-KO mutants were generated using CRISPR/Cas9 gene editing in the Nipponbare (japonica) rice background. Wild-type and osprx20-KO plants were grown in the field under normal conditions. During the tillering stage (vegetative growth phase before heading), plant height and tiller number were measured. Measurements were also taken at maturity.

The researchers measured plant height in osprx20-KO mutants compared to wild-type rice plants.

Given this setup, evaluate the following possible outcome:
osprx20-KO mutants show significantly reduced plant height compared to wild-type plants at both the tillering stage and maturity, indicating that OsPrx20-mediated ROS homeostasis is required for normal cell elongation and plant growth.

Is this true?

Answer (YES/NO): YES